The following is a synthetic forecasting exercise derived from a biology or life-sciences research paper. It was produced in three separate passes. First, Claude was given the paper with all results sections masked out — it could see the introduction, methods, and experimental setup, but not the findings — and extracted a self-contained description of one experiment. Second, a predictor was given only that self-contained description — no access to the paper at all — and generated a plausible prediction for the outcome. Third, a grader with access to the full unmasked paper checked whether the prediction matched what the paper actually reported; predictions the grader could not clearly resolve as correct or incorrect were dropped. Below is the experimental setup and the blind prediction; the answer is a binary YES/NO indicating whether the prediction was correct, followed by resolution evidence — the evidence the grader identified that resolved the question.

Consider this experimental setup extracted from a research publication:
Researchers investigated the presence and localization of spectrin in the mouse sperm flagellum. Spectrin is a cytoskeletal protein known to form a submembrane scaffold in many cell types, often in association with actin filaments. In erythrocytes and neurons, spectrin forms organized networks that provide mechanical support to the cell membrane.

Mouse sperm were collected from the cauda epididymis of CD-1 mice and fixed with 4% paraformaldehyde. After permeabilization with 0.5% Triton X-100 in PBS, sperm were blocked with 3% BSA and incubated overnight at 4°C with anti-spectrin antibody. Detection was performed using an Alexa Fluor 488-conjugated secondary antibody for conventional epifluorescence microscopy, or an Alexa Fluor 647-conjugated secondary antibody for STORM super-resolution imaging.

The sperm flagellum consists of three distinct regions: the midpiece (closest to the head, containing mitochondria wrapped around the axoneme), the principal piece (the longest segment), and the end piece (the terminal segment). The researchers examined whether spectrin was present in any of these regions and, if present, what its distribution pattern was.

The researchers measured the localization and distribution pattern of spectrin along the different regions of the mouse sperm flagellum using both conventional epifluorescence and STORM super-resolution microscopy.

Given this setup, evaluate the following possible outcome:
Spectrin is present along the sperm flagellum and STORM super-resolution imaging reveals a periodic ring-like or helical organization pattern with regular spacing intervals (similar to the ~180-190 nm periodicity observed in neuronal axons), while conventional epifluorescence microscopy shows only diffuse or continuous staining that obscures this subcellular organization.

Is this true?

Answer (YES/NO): NO